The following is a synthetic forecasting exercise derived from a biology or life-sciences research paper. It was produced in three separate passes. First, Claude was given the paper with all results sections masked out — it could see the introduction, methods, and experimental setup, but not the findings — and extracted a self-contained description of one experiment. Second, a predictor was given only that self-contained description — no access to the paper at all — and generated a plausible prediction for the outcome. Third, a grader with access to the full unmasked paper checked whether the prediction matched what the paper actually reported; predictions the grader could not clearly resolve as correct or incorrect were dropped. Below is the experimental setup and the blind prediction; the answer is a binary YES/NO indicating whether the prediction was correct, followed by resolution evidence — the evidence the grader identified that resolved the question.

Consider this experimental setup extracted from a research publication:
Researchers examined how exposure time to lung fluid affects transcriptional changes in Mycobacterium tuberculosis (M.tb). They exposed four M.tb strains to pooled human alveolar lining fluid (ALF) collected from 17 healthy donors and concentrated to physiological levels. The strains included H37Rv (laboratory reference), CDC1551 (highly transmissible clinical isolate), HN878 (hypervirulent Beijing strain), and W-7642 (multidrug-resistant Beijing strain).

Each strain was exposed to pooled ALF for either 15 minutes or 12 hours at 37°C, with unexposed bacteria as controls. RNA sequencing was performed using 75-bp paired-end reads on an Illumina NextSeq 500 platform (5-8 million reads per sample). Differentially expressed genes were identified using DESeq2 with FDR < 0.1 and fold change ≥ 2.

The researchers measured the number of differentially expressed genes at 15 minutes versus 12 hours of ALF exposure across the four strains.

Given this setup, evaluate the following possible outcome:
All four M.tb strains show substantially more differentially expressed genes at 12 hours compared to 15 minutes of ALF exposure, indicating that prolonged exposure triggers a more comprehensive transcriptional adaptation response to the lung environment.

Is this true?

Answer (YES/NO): YES